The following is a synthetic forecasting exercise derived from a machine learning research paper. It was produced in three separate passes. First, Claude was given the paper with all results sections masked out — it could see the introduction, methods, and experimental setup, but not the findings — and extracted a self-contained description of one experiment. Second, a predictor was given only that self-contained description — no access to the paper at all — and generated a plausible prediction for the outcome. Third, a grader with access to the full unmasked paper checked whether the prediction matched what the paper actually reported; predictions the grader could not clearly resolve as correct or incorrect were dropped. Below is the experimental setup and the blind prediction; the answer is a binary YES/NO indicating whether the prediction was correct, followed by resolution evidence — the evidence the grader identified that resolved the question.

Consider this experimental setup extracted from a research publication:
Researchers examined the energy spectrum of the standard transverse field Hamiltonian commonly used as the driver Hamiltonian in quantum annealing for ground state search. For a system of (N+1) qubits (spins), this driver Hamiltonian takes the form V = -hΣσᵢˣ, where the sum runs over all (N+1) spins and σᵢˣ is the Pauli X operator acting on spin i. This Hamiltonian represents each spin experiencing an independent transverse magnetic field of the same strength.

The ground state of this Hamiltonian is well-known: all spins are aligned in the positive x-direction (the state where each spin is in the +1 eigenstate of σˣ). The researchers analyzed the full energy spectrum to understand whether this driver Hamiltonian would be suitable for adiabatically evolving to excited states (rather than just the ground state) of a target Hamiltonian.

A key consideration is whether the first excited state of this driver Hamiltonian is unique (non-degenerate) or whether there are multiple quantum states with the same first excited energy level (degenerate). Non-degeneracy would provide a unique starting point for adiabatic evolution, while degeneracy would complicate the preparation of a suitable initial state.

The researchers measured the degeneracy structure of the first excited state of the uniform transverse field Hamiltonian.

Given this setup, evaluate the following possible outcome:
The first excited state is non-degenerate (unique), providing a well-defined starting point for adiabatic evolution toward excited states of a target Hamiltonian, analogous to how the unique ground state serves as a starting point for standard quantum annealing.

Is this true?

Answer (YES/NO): NO